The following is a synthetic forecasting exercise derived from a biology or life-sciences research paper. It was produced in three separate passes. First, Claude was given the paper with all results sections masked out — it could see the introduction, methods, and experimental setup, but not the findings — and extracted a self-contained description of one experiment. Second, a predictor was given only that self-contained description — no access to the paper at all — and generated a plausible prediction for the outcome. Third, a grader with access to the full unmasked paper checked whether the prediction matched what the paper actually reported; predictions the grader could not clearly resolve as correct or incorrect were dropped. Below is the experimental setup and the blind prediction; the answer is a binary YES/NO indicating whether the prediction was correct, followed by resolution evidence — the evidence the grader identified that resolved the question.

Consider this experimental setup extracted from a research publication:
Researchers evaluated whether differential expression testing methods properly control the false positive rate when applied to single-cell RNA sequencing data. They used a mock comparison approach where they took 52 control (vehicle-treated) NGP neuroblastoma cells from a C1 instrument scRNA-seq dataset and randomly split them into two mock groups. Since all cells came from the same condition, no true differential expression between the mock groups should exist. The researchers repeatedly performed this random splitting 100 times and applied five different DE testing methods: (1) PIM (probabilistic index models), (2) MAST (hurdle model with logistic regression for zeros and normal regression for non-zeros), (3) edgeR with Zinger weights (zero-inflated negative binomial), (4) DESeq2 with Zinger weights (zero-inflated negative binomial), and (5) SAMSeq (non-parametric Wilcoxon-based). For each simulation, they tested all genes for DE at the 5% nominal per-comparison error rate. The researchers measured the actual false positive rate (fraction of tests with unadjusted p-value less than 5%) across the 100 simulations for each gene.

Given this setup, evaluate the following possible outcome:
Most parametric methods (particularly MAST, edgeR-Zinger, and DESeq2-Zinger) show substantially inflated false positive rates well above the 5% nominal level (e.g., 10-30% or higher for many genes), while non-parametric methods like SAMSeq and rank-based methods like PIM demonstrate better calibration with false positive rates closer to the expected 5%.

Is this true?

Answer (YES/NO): NO